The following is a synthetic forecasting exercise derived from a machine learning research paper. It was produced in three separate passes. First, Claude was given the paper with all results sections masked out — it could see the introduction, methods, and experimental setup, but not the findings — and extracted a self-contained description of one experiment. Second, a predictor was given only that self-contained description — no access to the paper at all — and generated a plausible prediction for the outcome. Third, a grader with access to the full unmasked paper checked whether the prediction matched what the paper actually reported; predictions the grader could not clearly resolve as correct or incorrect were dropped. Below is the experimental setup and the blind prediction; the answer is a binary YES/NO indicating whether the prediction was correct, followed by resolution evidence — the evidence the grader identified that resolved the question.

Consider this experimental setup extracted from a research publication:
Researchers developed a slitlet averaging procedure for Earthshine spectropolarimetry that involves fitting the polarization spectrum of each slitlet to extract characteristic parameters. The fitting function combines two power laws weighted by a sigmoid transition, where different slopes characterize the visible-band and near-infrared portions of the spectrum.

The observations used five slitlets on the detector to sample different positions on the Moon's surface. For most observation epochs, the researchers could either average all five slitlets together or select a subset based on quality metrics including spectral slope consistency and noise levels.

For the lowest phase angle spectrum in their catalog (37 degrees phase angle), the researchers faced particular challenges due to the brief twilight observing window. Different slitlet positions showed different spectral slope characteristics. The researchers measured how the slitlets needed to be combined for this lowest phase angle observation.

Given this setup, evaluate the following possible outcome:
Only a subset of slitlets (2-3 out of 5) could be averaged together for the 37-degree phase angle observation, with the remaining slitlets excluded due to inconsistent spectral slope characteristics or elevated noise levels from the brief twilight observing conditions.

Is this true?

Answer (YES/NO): YES